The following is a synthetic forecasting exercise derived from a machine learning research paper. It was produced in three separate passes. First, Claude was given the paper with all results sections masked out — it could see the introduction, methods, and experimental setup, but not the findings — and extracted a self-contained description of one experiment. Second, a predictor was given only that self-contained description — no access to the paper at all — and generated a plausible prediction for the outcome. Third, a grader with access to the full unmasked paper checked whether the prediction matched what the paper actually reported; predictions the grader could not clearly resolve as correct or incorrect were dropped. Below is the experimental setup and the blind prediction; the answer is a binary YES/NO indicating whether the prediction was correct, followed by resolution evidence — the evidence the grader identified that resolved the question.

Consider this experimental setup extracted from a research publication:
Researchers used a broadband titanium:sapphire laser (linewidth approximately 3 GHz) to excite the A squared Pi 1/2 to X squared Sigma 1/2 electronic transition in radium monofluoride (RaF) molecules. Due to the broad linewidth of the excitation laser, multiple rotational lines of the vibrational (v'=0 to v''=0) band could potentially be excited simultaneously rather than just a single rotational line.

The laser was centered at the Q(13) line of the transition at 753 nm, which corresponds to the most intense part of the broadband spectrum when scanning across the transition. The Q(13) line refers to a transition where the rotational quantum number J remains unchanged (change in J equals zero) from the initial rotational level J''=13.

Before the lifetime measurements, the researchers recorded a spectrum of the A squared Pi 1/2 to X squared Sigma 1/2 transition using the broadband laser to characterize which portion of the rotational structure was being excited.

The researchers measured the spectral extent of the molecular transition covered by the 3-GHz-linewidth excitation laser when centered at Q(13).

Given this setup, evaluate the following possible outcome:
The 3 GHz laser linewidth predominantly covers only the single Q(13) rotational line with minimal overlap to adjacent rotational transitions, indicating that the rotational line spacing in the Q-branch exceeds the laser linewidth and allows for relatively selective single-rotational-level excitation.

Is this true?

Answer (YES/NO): NO